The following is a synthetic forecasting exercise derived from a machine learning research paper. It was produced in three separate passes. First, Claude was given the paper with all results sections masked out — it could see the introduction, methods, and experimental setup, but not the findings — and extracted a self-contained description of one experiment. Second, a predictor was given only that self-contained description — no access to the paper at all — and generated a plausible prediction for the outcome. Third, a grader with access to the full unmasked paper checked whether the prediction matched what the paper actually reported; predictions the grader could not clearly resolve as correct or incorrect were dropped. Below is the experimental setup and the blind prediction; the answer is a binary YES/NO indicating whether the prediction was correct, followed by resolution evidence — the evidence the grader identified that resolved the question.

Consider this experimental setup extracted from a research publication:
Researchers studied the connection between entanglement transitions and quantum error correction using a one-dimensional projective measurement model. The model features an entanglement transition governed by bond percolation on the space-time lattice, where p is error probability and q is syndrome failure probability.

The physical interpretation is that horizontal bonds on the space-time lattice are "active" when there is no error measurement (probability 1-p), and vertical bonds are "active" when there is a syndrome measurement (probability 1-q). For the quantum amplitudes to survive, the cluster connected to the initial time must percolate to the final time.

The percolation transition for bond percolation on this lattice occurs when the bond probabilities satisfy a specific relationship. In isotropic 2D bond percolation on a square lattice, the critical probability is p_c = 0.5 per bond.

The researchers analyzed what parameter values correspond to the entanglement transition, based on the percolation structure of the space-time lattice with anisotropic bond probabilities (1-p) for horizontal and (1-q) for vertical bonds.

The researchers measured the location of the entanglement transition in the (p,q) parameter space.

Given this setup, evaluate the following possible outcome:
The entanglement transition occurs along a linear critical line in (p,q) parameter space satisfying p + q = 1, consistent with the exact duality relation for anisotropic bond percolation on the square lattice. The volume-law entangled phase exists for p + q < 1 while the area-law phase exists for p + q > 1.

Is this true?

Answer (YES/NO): NO